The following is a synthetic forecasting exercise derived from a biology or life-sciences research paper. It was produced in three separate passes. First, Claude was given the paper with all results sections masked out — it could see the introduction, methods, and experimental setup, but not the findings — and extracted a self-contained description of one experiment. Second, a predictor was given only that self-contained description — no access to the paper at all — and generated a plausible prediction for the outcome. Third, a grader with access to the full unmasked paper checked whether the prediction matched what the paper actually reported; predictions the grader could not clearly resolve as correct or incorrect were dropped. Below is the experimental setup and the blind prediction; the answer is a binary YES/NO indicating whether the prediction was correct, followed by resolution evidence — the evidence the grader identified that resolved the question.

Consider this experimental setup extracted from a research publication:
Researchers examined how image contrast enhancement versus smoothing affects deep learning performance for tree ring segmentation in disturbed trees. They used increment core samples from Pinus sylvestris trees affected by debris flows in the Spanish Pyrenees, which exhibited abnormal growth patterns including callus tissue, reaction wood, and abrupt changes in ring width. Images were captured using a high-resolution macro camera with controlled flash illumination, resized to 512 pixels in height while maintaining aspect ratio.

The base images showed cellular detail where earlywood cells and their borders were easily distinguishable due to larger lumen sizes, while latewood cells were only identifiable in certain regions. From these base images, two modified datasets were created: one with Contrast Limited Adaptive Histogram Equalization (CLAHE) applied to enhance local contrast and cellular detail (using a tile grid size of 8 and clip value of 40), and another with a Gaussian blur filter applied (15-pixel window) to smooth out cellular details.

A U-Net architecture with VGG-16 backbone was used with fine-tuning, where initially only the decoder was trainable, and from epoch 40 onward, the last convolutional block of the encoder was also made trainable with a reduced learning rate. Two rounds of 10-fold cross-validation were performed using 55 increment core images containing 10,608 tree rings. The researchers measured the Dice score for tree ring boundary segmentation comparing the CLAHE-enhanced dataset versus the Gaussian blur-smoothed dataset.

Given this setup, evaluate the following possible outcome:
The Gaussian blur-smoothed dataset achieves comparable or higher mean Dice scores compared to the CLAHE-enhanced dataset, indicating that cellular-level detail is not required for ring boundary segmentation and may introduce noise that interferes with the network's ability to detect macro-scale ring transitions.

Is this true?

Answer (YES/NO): NO